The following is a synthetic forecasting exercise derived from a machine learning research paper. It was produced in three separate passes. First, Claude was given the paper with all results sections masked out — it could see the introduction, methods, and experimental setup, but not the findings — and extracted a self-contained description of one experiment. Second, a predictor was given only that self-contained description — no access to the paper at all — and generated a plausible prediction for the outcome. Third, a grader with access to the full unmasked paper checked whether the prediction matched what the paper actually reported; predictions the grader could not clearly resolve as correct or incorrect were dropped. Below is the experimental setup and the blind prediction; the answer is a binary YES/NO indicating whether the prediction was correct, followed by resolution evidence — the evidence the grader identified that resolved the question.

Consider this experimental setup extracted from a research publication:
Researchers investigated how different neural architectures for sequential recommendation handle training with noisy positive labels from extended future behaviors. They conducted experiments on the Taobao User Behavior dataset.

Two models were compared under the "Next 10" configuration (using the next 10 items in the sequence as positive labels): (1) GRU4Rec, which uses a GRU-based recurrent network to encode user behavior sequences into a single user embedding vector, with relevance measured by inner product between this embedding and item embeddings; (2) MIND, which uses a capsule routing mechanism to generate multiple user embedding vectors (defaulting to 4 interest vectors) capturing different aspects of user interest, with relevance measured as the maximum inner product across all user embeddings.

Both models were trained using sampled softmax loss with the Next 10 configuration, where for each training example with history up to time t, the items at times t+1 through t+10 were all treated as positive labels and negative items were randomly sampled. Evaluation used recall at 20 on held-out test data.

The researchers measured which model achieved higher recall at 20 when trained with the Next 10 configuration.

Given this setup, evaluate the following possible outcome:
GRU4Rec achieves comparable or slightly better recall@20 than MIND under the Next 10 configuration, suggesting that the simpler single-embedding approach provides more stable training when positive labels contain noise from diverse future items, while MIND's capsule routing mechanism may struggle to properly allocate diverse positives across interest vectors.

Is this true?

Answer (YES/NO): NO